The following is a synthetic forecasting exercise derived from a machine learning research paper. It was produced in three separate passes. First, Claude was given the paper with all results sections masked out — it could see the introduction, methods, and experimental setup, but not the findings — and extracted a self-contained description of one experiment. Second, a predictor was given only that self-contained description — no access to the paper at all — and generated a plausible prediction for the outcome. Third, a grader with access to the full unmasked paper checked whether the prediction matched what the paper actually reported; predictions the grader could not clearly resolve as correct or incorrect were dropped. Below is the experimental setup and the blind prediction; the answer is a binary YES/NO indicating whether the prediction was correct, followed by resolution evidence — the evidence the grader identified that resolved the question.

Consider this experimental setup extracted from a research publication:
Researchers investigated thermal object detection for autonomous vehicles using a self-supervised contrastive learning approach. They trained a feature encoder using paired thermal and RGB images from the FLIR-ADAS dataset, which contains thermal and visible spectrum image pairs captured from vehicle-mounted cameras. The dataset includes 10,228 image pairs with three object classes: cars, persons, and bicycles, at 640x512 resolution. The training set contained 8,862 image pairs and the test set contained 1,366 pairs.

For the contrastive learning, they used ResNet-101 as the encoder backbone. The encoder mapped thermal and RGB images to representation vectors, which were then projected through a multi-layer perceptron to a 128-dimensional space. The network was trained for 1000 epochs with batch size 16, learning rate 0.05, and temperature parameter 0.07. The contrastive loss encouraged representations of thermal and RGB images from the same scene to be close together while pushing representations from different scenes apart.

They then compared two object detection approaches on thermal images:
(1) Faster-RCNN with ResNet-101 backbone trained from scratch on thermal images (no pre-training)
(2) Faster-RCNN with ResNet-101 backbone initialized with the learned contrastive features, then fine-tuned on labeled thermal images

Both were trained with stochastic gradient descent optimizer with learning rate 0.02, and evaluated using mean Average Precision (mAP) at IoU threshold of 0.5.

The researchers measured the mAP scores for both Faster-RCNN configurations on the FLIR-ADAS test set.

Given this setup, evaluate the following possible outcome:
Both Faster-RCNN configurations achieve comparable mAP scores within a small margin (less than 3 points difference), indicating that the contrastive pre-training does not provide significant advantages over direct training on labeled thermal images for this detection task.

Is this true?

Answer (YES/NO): NO